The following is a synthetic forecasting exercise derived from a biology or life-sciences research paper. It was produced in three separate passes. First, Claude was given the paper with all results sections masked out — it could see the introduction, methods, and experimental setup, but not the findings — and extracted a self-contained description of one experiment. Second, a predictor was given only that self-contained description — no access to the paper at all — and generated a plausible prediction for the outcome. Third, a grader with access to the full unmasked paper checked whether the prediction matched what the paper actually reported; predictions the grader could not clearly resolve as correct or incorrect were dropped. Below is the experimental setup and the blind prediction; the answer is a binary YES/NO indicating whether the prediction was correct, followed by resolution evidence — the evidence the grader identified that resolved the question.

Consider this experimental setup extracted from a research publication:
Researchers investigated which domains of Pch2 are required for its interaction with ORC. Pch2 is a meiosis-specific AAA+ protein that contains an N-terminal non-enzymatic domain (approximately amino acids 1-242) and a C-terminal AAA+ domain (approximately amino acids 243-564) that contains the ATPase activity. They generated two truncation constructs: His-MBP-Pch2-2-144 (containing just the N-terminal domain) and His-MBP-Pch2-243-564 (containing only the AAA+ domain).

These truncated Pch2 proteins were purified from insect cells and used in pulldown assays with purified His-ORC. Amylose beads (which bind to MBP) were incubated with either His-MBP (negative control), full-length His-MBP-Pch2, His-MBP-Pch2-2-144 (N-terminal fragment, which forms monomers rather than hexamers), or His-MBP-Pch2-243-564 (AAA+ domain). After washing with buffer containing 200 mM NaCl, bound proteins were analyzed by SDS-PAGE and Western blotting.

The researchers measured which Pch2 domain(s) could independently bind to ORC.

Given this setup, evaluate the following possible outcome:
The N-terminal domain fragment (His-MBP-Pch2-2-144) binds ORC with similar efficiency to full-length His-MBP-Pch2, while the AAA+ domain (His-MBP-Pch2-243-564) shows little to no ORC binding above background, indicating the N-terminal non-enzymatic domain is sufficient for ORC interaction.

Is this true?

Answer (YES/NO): NO